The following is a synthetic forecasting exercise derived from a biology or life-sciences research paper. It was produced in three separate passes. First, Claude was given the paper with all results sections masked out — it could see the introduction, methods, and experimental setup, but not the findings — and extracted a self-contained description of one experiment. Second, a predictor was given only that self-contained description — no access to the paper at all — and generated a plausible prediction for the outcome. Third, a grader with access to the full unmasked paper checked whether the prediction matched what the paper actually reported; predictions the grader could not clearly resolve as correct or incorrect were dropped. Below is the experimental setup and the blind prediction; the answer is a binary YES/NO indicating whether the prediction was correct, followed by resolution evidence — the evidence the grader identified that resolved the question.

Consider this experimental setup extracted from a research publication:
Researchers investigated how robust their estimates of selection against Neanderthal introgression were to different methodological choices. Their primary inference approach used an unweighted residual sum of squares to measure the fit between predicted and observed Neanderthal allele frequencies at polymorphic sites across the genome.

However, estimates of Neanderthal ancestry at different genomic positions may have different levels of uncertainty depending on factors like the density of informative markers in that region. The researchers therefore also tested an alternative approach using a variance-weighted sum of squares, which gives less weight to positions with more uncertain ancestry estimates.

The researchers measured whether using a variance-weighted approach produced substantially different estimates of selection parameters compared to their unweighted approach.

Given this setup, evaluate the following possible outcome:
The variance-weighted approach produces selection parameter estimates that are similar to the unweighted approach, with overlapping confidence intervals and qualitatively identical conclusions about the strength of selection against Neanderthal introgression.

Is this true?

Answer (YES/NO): YES